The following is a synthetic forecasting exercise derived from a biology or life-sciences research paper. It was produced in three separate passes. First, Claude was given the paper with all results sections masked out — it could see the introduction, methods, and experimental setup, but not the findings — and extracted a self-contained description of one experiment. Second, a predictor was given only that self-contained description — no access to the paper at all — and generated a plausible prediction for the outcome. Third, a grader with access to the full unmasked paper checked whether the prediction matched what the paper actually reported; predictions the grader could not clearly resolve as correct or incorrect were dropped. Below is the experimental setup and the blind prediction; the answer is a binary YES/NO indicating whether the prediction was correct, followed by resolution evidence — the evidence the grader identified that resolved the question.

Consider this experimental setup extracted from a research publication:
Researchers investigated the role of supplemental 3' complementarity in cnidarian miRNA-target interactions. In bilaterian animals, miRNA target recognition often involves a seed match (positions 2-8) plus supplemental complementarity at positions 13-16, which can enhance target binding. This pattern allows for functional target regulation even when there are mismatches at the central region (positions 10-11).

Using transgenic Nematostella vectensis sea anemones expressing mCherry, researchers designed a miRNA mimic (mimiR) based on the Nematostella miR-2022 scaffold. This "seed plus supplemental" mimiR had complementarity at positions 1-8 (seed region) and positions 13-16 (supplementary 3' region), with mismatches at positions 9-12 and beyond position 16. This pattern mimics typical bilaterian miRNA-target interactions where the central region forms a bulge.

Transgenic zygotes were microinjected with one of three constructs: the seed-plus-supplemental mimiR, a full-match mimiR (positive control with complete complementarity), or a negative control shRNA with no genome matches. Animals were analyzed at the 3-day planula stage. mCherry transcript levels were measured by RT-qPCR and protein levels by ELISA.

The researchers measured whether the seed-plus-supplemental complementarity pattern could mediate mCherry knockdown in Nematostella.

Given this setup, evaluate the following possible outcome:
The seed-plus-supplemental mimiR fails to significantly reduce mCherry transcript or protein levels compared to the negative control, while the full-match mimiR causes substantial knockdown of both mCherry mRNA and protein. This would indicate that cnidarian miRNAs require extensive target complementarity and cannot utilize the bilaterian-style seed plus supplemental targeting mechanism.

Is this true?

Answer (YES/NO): YES